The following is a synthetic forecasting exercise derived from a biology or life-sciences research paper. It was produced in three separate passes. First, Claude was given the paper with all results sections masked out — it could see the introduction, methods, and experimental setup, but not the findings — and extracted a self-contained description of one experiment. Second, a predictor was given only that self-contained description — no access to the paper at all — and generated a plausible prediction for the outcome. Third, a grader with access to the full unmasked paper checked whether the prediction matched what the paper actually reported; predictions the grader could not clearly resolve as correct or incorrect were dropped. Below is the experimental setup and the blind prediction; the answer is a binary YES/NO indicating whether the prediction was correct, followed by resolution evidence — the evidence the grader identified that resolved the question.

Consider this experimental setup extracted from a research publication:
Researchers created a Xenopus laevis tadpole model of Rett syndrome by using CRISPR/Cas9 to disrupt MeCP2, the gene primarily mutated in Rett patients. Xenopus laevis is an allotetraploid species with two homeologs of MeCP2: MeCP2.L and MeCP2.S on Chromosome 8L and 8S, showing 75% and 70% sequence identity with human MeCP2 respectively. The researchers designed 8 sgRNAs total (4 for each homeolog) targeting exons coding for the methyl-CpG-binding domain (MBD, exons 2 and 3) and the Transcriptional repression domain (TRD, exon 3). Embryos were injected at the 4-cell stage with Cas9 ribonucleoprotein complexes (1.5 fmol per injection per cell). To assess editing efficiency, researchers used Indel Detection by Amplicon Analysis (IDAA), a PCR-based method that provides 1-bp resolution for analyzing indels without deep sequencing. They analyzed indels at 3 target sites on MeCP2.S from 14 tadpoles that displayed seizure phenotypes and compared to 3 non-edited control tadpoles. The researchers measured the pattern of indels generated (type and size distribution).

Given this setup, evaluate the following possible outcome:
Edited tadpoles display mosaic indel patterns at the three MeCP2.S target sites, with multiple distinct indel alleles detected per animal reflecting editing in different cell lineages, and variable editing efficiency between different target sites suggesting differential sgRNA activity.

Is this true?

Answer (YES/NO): YES